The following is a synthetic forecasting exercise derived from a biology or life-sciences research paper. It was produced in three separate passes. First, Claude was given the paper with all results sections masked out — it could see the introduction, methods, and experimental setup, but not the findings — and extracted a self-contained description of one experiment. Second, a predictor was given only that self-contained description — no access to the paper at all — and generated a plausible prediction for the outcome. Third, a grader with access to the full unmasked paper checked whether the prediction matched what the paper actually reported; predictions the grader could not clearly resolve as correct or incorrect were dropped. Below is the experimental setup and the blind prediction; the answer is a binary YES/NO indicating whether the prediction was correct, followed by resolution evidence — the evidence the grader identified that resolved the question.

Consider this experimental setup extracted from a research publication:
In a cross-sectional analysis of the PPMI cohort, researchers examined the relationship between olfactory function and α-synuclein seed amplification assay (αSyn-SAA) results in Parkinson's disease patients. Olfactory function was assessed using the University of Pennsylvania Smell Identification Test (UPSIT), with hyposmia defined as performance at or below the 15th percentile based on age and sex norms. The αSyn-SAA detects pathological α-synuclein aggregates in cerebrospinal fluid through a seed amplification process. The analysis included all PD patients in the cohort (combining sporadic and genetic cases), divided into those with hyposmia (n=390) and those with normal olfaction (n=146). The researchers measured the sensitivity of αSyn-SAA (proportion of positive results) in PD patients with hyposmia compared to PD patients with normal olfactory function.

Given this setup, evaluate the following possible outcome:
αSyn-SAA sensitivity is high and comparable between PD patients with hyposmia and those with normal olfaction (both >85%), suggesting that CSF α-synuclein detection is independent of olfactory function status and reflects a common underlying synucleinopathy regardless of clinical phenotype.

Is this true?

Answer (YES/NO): NO